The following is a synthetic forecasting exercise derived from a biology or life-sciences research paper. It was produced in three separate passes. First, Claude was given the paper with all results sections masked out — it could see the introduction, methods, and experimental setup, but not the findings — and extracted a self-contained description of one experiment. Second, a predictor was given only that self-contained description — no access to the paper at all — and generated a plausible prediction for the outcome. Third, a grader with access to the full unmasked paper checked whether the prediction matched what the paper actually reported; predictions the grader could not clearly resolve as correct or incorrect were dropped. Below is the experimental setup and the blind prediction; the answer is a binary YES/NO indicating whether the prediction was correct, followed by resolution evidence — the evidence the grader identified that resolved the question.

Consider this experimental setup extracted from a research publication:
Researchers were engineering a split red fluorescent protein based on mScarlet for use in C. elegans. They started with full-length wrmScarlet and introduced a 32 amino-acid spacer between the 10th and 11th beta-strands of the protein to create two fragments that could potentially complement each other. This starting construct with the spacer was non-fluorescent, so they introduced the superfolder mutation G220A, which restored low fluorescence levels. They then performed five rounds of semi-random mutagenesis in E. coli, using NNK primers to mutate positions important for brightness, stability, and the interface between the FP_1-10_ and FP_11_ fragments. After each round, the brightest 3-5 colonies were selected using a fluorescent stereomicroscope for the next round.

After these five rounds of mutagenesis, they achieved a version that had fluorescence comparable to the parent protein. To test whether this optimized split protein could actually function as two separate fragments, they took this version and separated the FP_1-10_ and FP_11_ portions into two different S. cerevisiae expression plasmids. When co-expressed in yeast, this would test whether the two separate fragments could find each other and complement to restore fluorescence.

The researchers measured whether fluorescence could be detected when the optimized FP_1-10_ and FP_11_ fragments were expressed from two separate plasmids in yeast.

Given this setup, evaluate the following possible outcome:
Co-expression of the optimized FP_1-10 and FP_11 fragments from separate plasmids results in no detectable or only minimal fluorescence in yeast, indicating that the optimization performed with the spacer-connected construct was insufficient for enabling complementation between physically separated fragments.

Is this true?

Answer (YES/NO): YES